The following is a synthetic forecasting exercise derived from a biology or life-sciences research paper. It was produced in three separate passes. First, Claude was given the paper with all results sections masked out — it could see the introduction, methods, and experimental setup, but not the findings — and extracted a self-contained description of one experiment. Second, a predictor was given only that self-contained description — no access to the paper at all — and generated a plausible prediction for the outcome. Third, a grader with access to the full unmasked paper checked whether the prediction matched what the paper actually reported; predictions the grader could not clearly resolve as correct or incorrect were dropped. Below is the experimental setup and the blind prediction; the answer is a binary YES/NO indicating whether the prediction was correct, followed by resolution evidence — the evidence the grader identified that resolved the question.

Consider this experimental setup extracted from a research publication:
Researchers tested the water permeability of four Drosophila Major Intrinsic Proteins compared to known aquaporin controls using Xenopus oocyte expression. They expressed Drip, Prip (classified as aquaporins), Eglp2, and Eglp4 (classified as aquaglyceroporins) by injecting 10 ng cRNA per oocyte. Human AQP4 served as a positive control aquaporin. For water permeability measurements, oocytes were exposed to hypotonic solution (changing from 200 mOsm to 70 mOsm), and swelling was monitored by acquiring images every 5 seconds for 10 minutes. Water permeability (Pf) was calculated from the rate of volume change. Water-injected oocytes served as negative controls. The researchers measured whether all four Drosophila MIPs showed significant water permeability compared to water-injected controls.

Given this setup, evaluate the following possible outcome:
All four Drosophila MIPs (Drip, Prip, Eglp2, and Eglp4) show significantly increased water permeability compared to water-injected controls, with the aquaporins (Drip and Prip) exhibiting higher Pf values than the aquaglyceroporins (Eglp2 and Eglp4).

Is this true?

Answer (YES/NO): NO